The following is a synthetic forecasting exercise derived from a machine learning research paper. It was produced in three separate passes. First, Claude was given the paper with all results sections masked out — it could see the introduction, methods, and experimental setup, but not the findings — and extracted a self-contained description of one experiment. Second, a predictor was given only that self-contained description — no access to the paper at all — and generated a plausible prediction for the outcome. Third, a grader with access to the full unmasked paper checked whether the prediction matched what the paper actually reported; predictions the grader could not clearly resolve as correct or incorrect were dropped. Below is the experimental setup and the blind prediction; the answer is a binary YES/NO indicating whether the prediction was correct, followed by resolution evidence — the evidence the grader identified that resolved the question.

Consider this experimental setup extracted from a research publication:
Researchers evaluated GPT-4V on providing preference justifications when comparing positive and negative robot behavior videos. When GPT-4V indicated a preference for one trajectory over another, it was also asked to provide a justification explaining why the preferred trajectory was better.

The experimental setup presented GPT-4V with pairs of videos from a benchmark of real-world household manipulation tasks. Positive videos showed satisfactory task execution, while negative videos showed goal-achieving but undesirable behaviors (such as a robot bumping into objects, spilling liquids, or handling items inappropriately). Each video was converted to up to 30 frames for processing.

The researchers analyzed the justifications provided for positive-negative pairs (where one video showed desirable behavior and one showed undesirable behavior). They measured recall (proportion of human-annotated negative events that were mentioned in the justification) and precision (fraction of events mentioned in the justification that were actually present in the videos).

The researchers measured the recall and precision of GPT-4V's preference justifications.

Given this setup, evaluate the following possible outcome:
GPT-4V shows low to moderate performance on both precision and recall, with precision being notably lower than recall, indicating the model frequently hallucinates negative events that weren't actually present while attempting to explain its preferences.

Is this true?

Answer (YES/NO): NO